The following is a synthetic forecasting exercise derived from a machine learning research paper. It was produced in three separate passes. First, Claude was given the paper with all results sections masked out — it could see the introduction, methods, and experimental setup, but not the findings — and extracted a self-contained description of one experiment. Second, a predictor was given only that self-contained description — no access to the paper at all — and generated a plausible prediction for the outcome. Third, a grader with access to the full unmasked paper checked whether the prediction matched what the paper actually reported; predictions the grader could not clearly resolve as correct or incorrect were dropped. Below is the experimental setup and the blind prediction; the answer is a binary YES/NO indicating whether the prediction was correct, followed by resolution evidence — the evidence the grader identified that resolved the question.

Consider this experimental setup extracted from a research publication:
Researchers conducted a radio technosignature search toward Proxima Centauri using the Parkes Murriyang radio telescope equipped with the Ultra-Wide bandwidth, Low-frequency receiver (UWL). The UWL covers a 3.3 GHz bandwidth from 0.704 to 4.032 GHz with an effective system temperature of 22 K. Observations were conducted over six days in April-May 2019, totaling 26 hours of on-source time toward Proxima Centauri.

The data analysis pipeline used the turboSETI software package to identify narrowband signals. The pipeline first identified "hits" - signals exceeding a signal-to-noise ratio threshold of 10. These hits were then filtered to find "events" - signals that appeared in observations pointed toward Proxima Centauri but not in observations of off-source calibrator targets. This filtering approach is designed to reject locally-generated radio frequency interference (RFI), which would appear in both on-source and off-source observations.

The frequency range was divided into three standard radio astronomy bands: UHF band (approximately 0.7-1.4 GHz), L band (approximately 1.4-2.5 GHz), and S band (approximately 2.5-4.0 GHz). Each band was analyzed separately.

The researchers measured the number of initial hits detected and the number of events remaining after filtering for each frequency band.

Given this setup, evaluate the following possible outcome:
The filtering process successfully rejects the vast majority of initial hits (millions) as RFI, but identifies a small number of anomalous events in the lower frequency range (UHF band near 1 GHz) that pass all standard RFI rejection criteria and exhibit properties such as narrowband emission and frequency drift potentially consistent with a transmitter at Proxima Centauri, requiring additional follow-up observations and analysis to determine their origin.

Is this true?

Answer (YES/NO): YES